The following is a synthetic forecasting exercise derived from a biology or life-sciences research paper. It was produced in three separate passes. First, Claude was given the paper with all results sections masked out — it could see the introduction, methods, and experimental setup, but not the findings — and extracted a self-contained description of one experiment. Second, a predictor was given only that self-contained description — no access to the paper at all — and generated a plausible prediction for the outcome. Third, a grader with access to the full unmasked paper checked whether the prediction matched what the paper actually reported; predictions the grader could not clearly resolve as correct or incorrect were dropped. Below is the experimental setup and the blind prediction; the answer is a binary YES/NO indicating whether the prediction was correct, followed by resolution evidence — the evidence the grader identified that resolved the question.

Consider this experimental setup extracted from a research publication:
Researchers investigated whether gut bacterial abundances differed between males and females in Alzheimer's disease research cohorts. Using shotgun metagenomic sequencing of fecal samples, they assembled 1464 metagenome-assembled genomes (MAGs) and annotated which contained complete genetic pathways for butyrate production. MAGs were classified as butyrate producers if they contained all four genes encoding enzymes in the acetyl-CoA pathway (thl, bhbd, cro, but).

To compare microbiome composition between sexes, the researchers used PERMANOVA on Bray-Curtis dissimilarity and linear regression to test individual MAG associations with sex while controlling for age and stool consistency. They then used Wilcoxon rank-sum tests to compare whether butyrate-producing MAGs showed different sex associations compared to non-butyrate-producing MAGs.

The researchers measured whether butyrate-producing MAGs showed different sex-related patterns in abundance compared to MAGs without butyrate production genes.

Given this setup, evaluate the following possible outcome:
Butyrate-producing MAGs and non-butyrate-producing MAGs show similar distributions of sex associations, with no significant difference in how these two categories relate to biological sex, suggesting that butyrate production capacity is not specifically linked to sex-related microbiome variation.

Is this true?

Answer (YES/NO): NO